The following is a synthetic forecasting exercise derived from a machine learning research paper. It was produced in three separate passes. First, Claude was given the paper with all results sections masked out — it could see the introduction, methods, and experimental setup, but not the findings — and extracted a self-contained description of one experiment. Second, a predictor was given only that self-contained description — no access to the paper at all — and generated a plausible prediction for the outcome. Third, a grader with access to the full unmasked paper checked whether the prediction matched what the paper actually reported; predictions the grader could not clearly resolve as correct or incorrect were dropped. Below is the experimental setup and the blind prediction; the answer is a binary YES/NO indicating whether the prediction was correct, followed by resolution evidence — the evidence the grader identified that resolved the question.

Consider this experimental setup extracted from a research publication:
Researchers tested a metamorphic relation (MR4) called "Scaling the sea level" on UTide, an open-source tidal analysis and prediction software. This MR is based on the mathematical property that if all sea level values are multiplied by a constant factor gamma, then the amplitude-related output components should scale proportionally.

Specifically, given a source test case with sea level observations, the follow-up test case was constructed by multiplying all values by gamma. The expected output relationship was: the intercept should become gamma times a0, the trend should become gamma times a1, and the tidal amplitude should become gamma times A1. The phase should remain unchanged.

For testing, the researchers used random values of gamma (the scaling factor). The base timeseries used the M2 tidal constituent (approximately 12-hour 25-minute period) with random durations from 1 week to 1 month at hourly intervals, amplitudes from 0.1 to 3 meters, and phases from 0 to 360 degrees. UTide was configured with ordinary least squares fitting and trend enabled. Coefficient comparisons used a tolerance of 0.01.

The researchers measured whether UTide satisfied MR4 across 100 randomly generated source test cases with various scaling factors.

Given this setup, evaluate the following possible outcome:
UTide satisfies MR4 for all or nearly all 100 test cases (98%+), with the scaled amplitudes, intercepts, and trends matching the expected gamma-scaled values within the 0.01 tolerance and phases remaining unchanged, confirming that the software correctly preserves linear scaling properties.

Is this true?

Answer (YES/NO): YES